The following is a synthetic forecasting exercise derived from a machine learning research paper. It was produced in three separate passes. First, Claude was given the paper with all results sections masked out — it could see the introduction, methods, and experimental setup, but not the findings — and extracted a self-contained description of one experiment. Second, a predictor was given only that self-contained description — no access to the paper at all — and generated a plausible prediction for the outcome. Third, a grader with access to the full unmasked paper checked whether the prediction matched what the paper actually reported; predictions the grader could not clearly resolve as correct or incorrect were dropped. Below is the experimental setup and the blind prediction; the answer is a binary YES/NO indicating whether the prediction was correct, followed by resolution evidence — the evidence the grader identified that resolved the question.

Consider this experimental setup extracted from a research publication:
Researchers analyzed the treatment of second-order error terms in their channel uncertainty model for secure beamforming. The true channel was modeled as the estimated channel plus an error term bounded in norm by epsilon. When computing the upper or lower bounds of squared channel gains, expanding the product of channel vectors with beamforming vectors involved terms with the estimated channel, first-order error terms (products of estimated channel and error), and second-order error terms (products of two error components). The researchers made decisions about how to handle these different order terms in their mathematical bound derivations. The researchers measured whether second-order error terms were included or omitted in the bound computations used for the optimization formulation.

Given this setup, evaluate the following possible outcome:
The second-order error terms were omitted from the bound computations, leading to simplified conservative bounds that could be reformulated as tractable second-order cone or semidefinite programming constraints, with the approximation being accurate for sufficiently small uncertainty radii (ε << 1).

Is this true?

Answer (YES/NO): YES